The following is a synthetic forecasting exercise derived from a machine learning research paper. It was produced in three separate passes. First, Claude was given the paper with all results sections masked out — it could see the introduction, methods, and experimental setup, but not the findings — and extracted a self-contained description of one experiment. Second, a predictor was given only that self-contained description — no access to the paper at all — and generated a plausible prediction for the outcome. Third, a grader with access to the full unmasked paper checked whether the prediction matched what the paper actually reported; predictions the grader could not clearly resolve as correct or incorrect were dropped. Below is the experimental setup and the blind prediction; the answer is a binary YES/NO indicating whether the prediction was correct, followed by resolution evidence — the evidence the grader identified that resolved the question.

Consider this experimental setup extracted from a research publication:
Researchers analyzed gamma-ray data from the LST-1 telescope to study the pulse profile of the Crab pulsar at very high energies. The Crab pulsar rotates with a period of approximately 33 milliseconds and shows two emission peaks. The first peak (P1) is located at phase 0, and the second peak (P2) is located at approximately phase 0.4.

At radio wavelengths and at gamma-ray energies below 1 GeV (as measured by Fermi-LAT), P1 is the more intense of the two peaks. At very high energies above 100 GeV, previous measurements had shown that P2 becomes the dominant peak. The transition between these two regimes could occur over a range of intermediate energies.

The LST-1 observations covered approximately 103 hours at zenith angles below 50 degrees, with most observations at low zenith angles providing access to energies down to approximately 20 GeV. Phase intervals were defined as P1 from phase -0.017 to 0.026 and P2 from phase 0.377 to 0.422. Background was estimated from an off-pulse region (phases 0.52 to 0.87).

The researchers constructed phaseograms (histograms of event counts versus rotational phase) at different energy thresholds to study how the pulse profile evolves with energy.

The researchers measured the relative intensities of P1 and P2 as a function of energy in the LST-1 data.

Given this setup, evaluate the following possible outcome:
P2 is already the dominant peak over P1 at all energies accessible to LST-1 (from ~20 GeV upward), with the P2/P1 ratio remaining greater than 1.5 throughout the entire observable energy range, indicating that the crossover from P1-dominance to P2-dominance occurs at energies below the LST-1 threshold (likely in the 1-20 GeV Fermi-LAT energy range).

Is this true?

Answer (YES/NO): NO